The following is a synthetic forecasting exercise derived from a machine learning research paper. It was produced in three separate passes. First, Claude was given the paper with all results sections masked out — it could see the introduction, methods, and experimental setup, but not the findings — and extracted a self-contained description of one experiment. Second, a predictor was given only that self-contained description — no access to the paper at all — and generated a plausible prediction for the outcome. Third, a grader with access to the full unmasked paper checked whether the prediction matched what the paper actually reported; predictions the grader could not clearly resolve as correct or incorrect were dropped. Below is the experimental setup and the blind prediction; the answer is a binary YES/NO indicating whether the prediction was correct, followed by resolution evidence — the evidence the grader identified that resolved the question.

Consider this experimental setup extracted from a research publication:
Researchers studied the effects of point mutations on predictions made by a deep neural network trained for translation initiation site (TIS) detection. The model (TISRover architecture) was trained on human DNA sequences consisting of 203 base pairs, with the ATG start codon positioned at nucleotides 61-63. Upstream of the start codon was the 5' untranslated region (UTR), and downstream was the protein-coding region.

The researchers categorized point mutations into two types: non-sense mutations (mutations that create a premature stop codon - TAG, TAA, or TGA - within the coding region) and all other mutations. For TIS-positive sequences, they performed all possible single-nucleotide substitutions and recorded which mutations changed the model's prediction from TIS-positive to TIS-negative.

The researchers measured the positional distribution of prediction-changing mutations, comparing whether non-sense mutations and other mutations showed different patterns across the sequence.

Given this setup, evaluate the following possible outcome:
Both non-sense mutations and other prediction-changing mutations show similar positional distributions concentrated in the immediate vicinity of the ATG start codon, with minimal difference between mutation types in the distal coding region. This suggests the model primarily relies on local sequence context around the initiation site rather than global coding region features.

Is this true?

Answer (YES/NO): NO